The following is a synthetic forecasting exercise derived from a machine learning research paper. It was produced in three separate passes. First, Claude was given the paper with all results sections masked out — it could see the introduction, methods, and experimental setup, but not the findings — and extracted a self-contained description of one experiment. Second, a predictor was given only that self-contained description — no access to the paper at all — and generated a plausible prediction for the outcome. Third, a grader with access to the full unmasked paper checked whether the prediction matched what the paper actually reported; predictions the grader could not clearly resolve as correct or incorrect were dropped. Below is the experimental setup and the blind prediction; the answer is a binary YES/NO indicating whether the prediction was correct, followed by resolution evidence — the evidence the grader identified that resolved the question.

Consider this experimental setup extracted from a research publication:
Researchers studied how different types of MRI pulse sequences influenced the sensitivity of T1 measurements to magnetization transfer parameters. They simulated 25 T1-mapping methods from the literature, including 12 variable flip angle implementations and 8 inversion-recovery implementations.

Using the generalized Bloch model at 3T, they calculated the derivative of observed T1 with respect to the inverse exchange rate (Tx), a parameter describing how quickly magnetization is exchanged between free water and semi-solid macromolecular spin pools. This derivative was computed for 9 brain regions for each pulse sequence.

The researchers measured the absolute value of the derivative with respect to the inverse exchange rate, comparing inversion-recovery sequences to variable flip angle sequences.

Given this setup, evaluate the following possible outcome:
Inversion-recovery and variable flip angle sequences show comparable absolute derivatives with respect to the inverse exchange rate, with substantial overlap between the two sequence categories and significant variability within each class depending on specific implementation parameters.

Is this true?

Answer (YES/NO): NO